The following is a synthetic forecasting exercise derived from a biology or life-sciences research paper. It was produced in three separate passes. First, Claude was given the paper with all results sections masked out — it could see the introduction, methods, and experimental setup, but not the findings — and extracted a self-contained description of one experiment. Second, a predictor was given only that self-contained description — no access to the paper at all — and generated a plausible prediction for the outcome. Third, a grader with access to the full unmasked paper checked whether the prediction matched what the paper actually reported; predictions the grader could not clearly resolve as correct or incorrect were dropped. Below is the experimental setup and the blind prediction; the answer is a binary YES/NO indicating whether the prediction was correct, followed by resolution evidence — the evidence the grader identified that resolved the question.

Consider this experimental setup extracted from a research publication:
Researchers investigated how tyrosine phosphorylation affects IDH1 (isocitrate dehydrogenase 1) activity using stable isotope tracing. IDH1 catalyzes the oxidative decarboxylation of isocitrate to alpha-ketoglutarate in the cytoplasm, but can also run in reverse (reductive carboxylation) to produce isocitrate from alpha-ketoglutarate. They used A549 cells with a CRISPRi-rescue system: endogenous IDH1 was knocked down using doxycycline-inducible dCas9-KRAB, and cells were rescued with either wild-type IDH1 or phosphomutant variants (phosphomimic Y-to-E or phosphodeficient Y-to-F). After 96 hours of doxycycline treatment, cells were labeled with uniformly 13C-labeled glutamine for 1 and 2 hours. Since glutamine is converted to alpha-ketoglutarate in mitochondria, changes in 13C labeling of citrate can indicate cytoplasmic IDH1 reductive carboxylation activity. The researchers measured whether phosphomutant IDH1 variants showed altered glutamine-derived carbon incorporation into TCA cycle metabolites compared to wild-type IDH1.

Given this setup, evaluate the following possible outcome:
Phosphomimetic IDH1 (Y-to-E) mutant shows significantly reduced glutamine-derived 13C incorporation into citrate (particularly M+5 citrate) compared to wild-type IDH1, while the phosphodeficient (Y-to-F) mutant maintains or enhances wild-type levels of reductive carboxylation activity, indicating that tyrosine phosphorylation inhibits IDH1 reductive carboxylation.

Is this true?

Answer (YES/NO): NO